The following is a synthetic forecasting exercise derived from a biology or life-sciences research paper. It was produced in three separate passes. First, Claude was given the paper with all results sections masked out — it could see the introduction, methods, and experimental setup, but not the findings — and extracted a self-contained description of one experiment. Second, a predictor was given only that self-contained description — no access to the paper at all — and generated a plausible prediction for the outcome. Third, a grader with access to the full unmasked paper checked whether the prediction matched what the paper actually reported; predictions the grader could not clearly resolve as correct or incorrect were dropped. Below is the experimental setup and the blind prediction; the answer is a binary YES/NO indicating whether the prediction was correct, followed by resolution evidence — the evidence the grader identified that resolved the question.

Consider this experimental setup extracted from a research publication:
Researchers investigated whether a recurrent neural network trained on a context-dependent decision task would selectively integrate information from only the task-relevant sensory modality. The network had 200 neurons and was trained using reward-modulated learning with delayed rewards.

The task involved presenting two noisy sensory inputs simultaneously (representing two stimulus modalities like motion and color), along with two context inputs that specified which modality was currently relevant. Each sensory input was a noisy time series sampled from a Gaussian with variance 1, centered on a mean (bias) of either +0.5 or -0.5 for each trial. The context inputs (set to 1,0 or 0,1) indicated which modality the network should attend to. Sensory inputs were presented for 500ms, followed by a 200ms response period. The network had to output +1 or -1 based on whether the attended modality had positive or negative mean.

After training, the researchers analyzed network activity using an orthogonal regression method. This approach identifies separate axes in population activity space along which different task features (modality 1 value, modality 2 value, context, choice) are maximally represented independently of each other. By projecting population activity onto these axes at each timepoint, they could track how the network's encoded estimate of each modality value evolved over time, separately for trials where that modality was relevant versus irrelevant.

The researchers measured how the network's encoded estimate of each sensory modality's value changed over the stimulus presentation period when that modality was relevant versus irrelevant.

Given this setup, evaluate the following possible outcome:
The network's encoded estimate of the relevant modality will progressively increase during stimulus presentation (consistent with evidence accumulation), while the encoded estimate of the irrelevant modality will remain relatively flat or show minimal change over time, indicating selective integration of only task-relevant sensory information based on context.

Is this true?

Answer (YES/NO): NO